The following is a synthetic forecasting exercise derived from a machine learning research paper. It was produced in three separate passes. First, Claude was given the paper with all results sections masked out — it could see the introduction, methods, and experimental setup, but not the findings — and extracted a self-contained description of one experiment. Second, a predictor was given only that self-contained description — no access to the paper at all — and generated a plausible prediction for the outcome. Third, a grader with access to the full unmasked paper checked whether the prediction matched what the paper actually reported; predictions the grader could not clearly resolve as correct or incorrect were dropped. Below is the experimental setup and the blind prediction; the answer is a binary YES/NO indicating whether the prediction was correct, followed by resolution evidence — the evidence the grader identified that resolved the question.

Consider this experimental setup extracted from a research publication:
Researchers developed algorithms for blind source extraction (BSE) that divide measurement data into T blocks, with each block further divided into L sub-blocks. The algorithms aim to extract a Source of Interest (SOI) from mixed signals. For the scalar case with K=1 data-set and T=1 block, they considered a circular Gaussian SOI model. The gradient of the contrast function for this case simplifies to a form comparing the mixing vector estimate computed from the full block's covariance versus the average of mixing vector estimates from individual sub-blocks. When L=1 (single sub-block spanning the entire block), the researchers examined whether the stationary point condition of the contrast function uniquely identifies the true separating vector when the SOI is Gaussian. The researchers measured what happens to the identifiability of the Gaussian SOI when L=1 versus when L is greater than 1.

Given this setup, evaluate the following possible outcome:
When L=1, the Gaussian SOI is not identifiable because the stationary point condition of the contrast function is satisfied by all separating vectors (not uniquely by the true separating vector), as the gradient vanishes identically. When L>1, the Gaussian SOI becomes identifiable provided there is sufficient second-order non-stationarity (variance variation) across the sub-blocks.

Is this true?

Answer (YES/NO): YES